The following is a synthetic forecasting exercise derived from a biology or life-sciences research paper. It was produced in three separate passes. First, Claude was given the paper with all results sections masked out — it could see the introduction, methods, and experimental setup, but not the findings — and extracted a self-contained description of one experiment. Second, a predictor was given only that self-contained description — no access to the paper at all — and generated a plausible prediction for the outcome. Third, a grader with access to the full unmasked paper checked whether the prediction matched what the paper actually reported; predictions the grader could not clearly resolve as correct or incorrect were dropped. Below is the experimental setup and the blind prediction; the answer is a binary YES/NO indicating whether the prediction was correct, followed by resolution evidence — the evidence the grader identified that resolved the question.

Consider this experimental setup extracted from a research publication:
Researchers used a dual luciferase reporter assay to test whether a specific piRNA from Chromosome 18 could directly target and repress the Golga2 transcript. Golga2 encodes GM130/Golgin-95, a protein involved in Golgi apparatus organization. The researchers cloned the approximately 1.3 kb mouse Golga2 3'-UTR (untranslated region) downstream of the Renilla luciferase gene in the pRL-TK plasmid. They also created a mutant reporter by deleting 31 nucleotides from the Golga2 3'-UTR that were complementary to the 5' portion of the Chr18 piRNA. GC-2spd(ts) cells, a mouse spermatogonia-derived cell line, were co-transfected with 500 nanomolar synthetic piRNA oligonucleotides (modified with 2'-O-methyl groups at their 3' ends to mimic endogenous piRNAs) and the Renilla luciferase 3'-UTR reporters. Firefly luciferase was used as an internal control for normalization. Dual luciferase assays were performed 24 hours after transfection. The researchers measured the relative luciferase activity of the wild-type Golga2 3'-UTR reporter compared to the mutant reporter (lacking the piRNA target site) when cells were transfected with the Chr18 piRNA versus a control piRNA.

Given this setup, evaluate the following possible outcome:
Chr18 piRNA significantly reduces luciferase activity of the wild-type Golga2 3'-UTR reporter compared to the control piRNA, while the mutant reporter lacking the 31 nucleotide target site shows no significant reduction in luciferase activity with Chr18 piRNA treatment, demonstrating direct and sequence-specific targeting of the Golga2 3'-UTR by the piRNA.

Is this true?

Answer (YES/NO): YES